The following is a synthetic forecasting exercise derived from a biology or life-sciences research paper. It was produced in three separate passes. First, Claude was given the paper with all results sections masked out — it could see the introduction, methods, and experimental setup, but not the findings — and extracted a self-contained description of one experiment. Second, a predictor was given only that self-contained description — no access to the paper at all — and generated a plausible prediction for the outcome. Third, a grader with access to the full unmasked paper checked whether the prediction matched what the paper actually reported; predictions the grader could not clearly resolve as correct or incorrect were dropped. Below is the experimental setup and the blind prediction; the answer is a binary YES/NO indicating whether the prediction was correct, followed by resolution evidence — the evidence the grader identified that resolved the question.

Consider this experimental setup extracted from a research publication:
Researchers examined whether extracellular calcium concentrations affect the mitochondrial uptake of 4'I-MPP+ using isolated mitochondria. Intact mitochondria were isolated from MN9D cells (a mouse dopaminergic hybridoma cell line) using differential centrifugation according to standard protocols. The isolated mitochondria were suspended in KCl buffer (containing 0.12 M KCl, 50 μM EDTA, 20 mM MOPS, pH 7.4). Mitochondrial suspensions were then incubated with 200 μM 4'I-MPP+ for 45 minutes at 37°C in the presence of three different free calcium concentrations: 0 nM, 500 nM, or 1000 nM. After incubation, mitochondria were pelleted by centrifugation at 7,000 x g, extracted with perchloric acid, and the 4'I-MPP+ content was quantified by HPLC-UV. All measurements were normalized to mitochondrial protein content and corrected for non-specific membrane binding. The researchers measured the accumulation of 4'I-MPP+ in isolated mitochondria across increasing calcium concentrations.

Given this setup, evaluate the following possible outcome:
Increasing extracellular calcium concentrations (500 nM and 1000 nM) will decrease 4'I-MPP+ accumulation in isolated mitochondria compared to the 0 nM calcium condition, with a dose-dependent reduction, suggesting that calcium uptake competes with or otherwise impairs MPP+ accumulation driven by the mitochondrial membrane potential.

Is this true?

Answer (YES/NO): YES